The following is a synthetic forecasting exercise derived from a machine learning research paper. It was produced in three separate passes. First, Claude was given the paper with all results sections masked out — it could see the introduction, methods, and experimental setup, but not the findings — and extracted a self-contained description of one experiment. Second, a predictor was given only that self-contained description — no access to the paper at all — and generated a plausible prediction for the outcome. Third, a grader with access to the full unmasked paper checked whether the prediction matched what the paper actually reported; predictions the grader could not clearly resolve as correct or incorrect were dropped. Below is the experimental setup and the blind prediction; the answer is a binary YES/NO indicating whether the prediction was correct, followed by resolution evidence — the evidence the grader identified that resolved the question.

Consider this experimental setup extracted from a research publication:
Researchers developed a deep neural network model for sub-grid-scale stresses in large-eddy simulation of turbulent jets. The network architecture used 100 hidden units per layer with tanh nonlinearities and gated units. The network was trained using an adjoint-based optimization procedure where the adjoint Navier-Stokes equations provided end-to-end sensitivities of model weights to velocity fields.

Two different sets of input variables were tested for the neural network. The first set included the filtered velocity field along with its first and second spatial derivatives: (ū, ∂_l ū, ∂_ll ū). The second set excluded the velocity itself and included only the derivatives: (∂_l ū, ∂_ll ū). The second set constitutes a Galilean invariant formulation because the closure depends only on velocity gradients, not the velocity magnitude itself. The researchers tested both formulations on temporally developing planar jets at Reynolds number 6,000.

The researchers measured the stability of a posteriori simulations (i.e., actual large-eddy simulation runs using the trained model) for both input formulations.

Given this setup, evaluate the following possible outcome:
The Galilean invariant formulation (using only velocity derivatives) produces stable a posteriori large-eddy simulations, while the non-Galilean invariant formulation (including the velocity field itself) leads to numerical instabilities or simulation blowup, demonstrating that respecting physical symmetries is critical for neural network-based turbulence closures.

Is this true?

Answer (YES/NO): YES